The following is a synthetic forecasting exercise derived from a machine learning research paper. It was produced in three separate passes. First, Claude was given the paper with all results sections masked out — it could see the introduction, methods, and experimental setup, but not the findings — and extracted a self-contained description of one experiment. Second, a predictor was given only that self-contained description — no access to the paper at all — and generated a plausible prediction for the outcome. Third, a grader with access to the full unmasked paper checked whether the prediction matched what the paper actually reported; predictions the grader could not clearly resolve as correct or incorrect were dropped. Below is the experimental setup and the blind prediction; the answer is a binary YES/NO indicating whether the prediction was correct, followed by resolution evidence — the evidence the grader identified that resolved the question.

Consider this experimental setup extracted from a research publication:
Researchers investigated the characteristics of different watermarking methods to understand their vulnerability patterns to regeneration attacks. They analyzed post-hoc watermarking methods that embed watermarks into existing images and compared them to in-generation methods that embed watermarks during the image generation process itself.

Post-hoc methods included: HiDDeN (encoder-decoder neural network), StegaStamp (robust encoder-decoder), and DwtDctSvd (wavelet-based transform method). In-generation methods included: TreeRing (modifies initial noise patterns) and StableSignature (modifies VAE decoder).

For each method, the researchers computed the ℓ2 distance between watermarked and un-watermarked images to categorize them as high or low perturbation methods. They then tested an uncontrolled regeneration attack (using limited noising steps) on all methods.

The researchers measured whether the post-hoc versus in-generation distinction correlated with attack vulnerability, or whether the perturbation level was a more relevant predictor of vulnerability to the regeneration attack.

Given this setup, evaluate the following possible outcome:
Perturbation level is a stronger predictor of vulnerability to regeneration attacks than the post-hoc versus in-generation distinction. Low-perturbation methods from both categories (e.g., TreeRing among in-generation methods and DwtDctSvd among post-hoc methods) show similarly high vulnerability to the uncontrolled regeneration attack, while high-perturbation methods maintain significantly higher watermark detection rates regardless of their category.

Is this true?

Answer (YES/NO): NO